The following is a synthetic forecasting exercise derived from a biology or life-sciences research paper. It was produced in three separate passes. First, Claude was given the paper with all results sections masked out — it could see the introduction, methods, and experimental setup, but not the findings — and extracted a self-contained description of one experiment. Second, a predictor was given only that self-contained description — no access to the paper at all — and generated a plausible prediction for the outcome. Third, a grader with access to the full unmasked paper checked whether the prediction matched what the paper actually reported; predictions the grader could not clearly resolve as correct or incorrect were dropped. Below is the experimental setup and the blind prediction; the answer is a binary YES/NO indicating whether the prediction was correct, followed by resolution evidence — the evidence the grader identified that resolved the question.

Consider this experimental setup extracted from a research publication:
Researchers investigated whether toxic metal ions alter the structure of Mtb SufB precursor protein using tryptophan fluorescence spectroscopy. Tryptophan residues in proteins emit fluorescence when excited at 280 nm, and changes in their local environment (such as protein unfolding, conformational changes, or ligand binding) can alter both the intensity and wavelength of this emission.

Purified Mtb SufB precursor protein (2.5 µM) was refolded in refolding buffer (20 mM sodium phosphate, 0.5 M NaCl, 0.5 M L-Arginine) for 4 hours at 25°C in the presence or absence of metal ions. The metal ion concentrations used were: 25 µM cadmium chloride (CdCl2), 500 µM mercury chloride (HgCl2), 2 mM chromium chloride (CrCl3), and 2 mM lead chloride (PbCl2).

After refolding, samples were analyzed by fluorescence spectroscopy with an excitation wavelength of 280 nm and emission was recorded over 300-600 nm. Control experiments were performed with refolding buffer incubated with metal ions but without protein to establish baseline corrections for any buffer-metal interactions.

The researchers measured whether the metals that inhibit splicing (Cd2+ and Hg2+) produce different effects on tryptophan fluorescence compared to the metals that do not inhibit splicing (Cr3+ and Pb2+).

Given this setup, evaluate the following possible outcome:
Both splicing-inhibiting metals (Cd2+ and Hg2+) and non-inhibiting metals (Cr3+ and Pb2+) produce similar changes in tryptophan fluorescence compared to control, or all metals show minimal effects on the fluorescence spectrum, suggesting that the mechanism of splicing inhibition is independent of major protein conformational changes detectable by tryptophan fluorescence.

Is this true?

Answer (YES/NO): NO